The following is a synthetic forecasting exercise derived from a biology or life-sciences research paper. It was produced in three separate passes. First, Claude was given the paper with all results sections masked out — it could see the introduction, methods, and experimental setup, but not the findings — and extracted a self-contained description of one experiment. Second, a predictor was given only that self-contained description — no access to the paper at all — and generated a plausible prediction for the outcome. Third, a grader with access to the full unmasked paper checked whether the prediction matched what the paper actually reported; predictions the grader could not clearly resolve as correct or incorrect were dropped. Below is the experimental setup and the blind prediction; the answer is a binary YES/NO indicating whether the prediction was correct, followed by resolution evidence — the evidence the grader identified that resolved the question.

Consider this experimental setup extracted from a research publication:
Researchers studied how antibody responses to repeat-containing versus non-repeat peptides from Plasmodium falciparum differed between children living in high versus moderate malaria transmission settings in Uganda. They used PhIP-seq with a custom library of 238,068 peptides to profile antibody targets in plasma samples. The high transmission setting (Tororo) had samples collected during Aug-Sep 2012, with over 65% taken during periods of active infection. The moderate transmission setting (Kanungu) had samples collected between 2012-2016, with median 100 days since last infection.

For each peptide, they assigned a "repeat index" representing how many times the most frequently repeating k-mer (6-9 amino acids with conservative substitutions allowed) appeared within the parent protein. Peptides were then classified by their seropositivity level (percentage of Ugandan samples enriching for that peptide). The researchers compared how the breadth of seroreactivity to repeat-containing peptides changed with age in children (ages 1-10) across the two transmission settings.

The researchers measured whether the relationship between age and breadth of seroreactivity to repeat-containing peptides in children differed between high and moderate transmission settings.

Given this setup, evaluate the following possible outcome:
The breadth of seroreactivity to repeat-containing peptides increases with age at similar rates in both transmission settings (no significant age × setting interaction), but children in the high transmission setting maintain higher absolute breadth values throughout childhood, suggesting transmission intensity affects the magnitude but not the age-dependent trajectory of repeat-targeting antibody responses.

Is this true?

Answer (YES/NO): NO